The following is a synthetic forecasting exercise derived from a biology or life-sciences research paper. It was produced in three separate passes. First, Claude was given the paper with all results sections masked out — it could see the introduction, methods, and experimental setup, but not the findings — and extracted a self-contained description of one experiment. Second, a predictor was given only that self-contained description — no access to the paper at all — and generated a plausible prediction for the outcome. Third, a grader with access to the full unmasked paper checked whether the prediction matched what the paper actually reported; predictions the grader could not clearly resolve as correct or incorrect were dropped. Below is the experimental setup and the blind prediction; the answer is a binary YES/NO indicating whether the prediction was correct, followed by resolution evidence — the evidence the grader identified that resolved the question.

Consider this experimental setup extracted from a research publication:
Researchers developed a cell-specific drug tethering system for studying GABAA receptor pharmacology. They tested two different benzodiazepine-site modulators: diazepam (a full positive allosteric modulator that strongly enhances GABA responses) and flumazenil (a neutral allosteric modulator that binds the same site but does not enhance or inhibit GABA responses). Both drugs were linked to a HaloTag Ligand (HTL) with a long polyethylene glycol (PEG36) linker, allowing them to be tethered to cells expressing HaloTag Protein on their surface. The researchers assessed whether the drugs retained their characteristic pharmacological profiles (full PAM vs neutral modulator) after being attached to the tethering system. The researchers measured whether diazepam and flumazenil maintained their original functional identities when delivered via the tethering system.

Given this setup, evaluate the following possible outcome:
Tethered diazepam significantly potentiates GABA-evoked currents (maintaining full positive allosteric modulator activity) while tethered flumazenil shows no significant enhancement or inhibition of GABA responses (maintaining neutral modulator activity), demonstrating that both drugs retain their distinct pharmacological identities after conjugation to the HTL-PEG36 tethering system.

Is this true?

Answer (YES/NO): NO